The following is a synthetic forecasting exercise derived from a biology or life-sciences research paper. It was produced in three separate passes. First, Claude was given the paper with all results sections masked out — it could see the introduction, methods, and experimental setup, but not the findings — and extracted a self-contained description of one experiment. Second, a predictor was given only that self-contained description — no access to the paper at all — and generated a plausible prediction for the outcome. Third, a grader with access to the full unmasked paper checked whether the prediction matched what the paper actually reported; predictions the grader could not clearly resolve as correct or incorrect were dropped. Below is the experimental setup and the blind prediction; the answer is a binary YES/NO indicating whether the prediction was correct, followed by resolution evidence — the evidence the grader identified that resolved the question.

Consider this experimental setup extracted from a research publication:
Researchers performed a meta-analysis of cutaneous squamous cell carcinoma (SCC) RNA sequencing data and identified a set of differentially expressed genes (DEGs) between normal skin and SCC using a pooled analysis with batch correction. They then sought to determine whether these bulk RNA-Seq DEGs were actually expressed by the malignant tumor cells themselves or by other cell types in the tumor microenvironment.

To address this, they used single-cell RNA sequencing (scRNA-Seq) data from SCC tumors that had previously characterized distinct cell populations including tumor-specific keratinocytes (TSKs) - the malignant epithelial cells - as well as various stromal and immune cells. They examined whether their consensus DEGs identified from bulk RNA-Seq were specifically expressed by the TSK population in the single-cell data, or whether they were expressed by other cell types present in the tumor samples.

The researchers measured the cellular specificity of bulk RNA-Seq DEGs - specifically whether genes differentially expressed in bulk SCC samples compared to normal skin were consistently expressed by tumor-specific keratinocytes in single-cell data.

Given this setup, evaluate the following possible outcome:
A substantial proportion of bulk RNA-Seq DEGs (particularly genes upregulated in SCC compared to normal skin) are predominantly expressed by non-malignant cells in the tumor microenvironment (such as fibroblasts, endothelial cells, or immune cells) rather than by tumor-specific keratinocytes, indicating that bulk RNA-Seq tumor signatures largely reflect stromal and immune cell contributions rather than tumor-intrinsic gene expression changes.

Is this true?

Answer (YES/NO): NO